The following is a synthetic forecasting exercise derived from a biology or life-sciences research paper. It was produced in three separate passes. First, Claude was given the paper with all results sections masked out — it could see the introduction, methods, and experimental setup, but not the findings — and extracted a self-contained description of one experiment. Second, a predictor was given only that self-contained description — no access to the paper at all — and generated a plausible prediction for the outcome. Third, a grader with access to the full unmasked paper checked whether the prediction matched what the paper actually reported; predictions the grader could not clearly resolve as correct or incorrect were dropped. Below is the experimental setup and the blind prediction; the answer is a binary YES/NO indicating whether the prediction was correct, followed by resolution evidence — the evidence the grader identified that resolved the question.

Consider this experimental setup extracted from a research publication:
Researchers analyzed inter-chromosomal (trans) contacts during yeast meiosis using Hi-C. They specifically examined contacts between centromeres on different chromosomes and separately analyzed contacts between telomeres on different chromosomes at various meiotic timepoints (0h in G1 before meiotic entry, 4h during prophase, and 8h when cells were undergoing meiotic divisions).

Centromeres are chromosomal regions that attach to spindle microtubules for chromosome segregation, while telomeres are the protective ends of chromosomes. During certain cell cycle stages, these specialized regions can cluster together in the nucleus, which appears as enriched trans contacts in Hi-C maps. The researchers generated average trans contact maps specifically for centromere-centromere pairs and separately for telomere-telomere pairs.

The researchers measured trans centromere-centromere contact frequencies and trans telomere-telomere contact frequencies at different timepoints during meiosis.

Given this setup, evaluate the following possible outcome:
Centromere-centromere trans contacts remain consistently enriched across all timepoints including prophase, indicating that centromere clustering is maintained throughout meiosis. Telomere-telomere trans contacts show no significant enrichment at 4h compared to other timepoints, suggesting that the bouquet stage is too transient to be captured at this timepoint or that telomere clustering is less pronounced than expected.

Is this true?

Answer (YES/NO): NO